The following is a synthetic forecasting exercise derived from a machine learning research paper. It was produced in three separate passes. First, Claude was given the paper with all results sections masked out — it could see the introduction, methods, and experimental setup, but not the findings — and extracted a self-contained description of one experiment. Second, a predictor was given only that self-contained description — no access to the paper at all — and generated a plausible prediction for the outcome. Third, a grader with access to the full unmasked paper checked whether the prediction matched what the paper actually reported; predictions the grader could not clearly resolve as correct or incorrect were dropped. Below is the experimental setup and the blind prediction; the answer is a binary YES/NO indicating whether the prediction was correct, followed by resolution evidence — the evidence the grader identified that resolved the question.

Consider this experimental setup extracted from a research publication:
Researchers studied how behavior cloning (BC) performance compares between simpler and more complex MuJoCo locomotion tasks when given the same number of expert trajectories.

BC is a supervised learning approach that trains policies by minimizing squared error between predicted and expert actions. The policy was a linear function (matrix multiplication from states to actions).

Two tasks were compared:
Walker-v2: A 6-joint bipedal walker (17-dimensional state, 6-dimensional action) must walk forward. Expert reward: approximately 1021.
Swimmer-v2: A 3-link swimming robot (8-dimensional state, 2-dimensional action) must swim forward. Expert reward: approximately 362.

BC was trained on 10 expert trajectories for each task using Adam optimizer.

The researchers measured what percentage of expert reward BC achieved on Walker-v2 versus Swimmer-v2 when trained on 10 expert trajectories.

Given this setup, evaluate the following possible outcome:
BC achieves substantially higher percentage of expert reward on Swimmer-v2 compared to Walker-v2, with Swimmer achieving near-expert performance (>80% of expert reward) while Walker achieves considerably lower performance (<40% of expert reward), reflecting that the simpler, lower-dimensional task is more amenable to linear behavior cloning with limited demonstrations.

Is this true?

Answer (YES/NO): NO